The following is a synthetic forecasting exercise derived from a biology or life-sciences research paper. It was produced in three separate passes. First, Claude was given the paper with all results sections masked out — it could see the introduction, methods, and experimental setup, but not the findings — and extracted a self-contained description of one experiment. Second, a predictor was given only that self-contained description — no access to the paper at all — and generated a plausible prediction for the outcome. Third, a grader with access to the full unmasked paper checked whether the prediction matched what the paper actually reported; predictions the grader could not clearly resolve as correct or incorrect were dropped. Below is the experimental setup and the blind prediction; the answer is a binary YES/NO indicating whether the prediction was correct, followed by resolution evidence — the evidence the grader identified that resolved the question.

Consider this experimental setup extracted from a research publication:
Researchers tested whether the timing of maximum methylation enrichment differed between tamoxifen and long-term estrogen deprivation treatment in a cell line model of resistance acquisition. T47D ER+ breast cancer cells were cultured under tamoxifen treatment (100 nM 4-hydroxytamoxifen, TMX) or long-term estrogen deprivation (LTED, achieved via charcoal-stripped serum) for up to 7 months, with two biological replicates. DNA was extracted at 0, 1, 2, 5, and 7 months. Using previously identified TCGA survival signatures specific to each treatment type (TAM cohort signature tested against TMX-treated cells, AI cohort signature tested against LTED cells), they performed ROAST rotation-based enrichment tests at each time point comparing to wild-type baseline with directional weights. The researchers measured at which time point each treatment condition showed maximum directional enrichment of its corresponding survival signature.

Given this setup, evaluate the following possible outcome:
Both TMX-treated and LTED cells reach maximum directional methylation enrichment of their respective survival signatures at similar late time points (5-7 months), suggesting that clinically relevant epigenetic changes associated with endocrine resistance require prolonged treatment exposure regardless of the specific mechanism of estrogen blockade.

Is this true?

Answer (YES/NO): YES